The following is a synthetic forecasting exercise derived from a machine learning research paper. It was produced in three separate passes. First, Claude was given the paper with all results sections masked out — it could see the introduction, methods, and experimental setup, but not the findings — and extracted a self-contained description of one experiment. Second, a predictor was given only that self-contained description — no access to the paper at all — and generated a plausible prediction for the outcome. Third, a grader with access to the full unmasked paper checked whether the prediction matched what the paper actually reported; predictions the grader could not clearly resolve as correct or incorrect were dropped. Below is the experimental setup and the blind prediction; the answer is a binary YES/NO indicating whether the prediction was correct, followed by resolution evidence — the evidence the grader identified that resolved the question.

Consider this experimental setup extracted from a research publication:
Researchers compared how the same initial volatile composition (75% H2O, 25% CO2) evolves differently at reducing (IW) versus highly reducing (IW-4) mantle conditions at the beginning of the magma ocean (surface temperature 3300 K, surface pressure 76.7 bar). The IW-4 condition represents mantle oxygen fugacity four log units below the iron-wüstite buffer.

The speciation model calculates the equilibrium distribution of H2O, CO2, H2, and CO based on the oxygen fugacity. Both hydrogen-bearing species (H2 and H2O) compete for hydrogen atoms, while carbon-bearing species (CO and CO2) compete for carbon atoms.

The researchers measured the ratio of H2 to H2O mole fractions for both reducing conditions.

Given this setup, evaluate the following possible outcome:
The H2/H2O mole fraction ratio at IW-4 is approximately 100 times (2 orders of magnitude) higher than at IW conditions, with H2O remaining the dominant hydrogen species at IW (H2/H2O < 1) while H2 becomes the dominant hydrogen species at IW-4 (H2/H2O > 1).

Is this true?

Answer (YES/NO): YES